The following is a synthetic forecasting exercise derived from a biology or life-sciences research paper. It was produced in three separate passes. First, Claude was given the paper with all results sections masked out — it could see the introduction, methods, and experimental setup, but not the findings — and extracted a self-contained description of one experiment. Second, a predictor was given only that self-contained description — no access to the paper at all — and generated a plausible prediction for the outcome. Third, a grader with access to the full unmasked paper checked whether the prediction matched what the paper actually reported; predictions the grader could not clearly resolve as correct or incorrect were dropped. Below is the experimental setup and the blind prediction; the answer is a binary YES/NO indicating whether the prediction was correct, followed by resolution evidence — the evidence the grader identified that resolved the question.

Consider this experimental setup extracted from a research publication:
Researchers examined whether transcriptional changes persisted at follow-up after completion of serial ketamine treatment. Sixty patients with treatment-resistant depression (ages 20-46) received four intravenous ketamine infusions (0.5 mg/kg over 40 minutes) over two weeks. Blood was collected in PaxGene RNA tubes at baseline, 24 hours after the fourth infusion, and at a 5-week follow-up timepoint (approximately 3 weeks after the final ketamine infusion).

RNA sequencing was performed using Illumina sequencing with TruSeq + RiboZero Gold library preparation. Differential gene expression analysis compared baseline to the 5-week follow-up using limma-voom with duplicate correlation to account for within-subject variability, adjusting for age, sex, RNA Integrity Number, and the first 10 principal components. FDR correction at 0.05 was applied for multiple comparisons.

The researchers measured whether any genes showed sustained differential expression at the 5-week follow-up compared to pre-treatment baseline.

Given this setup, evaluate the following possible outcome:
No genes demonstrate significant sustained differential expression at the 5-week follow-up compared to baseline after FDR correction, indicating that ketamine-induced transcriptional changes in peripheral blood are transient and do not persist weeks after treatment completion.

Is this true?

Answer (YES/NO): YES